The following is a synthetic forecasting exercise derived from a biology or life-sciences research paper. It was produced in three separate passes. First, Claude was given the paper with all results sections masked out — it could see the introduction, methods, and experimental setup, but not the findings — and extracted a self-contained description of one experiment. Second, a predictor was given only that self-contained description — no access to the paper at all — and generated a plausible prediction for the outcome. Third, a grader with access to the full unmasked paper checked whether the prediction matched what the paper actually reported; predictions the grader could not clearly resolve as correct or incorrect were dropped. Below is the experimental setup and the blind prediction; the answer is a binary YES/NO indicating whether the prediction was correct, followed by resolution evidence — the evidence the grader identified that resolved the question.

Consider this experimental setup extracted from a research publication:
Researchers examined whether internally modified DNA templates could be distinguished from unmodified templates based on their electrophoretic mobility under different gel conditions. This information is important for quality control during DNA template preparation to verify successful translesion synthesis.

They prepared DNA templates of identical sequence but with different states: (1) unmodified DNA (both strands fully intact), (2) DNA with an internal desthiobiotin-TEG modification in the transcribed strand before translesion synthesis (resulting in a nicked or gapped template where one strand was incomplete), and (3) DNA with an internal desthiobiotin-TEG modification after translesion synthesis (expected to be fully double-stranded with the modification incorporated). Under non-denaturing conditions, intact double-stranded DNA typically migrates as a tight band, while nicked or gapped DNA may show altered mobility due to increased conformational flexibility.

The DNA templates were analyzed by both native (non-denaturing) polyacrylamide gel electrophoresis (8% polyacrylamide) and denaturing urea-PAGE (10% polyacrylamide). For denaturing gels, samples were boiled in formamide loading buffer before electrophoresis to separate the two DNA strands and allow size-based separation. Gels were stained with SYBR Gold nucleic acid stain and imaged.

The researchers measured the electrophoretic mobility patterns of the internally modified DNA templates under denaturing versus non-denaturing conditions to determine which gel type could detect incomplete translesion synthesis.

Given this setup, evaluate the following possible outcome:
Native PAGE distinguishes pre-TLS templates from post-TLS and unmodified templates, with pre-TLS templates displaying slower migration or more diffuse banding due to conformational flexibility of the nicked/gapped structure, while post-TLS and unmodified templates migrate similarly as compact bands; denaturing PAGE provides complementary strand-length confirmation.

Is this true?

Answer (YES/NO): NO